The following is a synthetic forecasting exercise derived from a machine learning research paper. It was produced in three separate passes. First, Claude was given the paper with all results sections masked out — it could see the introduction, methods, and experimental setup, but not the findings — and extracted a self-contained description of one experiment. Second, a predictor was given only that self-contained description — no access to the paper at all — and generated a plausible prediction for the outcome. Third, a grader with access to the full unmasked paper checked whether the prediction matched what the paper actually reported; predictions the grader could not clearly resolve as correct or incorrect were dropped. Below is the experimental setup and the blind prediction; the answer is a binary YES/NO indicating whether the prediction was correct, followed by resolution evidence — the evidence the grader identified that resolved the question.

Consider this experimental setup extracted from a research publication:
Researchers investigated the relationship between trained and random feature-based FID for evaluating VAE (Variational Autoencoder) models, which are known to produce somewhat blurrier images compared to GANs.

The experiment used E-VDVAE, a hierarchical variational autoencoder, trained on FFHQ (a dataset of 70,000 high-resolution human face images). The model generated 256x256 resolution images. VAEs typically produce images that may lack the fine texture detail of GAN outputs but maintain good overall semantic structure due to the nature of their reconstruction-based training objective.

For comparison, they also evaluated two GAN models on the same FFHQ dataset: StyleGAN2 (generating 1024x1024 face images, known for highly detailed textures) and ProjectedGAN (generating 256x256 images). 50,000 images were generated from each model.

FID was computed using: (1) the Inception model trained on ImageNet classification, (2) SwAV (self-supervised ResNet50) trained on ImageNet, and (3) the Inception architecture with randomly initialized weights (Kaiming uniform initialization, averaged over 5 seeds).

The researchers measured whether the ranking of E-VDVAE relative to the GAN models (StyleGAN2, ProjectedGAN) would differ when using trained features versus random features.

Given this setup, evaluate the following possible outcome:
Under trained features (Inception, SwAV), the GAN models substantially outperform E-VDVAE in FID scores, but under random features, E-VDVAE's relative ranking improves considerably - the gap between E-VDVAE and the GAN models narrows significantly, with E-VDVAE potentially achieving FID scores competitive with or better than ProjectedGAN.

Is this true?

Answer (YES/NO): NO